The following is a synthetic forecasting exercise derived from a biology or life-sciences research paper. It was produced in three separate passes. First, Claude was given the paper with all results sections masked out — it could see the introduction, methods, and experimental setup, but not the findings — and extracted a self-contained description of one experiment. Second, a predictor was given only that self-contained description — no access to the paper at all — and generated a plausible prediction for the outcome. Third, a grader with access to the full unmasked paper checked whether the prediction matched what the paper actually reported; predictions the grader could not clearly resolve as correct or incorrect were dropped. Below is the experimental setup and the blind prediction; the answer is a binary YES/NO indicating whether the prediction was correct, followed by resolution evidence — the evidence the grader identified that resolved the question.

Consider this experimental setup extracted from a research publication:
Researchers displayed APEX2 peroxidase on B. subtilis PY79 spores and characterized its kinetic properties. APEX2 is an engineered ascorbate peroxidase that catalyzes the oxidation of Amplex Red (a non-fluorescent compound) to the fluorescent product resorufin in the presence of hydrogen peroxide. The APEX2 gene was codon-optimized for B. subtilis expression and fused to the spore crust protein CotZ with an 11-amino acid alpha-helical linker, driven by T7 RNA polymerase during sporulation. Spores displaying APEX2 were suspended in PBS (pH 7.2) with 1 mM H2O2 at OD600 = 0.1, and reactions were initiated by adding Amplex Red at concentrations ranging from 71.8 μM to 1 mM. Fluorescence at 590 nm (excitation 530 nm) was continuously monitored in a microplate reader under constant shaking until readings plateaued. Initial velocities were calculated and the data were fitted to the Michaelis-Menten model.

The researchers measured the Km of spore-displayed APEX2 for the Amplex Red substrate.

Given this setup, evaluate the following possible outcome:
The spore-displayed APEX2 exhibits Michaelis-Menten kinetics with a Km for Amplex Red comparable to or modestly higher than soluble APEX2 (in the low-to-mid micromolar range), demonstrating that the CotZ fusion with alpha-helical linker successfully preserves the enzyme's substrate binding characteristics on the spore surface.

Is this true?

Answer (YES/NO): YES